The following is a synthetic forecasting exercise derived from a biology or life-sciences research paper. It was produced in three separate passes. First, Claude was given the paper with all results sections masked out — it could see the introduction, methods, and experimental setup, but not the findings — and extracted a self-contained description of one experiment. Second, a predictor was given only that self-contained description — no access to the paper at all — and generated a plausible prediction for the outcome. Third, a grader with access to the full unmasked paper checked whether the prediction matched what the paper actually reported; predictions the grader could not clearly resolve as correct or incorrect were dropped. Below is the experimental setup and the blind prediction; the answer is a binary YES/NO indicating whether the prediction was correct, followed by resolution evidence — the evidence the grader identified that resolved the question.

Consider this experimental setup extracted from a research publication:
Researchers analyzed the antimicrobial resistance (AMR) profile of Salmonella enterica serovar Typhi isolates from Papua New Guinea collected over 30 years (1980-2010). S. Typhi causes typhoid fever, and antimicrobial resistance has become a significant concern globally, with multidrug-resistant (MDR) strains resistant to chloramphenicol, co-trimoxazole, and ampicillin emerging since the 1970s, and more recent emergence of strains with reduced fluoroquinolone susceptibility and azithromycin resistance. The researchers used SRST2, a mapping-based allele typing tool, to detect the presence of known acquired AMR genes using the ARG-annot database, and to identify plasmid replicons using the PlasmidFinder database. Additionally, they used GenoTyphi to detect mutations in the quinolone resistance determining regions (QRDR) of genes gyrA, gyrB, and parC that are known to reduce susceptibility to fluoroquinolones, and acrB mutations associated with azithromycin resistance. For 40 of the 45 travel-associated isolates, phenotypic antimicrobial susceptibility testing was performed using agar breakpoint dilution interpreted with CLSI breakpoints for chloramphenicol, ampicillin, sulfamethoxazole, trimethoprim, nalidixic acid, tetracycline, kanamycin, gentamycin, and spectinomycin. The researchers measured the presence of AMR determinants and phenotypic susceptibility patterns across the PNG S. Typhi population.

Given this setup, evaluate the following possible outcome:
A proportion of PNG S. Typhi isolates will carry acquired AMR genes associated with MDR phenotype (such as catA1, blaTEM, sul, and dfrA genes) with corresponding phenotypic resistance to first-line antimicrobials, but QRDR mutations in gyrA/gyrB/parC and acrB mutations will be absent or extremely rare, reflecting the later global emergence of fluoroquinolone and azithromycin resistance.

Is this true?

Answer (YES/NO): NO